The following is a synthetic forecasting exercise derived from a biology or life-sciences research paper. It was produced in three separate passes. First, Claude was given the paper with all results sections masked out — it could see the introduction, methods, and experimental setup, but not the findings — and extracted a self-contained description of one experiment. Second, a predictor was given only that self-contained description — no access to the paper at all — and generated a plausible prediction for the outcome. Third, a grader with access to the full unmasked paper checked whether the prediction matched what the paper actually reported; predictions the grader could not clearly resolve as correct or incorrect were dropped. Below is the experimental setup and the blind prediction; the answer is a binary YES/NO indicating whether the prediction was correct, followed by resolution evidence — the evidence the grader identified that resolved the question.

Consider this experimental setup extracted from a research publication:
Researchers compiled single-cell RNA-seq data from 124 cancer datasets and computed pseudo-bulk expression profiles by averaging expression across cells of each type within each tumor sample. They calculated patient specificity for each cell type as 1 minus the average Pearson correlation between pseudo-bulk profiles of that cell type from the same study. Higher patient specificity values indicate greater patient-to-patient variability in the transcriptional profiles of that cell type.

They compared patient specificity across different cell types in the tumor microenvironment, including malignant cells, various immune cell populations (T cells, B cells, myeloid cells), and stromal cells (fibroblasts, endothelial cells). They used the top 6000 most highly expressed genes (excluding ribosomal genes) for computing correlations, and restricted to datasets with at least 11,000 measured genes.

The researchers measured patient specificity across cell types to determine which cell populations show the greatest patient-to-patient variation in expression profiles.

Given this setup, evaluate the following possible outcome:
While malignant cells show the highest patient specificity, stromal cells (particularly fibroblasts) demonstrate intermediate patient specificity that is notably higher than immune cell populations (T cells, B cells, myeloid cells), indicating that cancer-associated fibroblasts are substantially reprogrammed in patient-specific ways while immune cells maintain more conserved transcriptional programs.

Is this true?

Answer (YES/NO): NO